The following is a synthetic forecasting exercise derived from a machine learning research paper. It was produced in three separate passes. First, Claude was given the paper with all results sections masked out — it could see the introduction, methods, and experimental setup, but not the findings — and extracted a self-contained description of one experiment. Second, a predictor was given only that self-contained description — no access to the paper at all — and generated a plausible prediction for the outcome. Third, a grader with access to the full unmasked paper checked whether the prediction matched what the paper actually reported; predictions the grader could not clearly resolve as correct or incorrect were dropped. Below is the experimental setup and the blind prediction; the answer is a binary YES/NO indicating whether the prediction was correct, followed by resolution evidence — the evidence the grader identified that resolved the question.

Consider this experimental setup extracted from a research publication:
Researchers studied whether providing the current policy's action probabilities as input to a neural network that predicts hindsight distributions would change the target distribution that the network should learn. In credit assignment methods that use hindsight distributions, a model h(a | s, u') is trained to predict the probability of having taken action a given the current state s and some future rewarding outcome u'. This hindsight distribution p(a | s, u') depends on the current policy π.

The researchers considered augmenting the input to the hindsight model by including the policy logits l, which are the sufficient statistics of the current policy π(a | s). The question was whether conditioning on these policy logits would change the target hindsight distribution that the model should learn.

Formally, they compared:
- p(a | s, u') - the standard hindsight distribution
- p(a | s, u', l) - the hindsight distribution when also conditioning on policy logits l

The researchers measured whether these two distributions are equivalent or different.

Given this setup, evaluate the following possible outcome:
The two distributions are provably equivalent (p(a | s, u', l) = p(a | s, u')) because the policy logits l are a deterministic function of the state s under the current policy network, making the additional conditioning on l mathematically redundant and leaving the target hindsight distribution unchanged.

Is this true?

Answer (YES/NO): YES